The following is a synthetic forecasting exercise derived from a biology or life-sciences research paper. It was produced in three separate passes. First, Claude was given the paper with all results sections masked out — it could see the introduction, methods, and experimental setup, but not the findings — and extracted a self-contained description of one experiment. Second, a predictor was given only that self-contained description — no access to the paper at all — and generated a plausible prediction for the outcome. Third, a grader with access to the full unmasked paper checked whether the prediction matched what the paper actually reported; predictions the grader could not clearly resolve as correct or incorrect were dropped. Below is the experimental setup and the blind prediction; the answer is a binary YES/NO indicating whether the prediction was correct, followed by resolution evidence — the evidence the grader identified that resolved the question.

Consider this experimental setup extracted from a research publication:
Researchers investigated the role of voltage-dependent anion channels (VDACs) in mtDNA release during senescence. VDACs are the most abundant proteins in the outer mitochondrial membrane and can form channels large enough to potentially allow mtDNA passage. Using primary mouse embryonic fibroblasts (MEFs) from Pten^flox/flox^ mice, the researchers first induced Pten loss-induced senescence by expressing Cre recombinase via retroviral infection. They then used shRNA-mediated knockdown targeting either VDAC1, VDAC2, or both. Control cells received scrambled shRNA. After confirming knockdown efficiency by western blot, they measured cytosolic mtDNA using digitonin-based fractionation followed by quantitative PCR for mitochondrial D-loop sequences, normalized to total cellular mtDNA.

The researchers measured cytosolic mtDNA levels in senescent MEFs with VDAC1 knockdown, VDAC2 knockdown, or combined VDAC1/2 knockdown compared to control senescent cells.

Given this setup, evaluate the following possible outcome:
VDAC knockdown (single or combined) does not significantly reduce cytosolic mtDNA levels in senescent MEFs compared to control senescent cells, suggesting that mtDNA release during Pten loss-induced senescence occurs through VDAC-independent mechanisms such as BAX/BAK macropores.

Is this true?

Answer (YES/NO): NO